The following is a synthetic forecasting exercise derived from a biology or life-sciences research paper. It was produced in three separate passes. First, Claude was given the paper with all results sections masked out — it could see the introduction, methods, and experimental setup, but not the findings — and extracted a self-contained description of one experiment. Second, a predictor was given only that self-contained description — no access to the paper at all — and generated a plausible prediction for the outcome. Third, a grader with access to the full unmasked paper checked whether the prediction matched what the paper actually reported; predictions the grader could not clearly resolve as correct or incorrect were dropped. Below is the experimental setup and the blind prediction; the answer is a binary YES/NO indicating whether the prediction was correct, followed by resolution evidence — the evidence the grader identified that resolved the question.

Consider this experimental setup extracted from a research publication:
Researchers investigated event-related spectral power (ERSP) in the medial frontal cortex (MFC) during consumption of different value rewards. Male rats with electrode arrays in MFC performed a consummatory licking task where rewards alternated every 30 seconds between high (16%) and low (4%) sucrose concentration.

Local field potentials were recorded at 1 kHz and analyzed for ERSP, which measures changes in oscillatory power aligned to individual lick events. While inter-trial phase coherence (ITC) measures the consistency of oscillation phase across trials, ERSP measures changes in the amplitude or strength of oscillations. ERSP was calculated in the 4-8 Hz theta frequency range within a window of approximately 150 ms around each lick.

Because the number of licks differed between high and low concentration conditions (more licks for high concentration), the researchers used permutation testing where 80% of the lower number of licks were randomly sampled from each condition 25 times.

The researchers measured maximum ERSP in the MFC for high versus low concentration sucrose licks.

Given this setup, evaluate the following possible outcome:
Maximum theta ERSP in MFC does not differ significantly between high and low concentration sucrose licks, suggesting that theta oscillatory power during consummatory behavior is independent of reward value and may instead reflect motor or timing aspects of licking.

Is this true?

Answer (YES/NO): NO